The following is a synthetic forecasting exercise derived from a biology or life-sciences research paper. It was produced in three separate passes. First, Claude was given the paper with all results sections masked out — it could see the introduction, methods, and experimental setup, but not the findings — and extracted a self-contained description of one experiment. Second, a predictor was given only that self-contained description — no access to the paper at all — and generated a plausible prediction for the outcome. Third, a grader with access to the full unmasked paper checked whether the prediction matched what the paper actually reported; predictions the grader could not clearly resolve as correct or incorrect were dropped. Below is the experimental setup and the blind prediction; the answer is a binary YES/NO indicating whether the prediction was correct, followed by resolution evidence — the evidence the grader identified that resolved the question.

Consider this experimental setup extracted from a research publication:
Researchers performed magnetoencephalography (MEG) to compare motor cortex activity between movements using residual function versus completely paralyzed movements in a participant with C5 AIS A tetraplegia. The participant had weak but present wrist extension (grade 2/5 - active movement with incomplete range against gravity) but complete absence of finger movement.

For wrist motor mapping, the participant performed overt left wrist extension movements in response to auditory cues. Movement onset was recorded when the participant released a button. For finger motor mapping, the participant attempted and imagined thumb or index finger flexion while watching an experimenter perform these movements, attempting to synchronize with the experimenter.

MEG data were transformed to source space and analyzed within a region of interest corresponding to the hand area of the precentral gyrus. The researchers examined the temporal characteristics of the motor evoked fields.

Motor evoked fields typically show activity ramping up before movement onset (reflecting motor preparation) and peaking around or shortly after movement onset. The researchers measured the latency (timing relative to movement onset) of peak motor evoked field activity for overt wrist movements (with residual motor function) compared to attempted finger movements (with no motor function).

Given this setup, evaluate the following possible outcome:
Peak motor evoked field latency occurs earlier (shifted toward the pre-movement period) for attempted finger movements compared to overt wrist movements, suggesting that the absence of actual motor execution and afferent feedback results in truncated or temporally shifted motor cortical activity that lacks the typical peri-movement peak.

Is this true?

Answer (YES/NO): NO